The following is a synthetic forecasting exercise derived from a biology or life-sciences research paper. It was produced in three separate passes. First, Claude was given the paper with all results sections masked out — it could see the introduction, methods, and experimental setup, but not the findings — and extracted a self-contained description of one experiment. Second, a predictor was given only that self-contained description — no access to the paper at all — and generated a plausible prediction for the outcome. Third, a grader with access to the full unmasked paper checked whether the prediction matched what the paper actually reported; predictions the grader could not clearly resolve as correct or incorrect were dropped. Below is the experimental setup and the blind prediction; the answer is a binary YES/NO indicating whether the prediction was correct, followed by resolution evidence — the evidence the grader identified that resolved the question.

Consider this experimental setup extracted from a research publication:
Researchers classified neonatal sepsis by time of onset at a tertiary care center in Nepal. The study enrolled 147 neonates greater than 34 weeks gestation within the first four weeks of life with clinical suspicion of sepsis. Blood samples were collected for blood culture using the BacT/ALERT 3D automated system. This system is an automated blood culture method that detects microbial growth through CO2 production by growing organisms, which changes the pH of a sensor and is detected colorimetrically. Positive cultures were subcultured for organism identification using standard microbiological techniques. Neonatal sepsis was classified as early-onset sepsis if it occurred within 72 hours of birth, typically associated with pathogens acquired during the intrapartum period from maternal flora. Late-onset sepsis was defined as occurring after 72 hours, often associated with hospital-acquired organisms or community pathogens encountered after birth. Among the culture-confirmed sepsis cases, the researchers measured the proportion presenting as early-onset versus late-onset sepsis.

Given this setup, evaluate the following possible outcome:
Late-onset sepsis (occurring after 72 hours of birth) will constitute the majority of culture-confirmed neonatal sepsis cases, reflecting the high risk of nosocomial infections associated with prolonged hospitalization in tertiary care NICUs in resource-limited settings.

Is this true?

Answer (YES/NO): NO